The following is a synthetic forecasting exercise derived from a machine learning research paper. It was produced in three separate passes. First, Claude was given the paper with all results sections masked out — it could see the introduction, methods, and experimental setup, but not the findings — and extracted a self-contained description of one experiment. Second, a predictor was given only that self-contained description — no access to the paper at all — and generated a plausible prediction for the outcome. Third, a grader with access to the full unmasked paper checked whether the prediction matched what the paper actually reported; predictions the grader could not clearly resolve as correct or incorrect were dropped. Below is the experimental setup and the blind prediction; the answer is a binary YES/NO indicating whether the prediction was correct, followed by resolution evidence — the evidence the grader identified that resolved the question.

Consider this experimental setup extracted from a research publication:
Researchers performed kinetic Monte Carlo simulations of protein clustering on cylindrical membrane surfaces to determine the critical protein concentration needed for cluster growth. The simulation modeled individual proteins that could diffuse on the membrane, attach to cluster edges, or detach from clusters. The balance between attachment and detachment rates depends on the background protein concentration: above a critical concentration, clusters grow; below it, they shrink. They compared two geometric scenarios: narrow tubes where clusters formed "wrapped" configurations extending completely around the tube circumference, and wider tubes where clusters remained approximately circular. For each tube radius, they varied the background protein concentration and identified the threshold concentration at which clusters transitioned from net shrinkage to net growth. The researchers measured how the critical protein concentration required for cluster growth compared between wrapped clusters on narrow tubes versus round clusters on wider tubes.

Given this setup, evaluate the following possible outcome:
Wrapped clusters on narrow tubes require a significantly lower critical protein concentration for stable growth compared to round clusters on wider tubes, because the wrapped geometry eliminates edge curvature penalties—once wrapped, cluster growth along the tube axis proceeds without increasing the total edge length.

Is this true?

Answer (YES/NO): YES